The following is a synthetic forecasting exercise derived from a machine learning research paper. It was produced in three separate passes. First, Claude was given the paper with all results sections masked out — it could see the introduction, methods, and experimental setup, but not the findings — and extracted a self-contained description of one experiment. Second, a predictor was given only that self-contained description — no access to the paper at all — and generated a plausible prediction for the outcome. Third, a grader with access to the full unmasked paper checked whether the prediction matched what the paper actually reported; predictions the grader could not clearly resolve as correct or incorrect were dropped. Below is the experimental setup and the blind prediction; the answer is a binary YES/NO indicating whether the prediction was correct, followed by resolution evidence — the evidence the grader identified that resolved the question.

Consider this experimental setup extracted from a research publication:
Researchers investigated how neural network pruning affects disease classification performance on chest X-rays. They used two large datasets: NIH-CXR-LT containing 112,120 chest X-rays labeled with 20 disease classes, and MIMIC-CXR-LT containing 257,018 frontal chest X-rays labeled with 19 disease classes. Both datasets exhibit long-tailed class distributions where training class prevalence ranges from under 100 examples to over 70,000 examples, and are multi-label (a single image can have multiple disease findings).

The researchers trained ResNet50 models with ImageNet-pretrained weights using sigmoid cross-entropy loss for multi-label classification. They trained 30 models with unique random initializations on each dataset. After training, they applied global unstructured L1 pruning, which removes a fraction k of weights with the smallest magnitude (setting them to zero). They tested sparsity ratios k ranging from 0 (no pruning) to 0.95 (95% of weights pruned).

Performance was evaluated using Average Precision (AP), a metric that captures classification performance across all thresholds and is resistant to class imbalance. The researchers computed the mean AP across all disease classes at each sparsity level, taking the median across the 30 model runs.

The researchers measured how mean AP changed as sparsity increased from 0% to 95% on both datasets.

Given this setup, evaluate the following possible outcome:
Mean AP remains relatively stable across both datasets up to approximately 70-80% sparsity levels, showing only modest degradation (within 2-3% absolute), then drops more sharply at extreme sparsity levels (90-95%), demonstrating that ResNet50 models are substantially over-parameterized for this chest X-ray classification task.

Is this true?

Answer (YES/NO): NO